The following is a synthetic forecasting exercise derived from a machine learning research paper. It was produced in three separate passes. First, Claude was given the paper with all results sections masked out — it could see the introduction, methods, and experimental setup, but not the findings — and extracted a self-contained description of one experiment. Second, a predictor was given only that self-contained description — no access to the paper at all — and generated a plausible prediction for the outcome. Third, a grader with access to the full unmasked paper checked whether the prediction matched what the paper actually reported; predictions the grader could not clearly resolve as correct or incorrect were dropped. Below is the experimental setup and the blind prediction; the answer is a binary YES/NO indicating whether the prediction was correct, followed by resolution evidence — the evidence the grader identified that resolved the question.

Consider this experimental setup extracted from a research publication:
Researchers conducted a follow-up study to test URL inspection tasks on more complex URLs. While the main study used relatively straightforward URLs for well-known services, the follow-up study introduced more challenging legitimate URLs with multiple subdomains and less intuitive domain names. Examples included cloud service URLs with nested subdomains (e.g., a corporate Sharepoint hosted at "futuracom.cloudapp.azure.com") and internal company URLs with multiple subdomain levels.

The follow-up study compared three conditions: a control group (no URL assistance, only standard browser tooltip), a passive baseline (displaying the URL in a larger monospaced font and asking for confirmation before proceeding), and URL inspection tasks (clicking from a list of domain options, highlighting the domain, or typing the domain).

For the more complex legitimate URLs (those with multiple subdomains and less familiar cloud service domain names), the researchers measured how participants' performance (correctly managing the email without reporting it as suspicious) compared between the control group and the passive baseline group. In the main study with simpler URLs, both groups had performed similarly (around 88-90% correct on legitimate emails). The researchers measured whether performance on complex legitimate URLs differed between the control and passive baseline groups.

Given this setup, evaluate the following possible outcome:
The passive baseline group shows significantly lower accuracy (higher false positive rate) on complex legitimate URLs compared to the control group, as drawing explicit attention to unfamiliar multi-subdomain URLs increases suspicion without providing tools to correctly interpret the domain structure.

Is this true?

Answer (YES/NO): YES